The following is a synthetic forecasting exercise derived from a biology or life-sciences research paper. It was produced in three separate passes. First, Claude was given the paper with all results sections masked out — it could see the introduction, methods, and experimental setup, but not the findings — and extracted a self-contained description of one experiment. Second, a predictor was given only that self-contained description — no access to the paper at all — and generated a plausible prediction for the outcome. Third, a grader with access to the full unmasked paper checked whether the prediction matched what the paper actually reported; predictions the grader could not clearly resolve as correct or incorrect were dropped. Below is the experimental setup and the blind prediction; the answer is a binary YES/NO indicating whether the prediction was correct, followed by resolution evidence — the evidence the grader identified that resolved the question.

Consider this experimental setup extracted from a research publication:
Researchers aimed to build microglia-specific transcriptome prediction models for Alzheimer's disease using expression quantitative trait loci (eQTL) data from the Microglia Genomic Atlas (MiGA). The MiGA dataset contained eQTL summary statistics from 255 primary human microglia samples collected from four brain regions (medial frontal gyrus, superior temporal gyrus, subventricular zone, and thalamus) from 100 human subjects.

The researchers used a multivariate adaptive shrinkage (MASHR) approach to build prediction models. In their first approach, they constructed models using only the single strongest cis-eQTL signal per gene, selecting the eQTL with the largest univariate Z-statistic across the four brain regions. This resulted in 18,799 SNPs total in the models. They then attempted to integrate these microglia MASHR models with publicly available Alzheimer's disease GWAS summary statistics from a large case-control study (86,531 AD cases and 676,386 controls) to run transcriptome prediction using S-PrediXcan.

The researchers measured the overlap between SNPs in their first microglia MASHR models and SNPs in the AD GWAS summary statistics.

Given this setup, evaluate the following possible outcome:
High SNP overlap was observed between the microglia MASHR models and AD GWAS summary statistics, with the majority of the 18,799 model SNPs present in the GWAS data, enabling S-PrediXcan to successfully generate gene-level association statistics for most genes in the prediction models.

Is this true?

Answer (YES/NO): NO